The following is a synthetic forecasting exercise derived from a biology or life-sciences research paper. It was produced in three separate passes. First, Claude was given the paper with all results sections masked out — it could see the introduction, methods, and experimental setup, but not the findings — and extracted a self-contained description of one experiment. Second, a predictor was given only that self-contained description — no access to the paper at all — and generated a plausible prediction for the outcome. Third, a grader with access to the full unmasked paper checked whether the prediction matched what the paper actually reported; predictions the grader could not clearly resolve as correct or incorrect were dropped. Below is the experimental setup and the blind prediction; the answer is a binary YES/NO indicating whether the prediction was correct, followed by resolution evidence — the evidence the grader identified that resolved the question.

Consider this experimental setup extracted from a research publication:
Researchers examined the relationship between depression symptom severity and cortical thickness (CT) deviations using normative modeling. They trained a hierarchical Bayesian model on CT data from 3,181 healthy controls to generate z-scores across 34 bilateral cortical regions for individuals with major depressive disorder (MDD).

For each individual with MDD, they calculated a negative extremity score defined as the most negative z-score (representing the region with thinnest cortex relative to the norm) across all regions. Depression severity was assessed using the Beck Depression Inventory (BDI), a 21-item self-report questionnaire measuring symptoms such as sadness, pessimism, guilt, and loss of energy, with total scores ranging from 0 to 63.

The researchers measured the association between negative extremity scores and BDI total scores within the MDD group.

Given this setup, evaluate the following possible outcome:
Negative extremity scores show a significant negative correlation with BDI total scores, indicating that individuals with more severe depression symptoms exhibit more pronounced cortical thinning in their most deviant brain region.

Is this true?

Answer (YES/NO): YES